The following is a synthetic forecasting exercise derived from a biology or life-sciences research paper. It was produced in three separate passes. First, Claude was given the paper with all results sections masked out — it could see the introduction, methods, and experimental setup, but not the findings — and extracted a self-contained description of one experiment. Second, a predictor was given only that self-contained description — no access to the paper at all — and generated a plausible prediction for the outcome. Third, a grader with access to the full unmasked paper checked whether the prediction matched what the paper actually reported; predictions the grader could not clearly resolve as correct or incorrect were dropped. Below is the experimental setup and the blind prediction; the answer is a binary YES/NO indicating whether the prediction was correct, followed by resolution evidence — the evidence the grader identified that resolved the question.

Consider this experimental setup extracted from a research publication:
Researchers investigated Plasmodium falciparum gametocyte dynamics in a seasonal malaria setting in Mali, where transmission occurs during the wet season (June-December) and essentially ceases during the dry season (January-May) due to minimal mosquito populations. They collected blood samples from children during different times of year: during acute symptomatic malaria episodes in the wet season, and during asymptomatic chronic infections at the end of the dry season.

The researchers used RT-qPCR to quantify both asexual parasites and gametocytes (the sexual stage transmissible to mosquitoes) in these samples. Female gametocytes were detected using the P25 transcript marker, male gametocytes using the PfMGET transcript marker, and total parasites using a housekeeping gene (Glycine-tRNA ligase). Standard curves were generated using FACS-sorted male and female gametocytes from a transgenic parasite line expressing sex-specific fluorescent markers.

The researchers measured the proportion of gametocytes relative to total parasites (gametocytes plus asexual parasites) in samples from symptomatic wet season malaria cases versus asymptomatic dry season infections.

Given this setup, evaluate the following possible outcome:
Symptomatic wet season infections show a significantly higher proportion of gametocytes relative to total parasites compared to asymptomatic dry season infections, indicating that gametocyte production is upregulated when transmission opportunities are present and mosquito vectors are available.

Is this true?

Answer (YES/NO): NO